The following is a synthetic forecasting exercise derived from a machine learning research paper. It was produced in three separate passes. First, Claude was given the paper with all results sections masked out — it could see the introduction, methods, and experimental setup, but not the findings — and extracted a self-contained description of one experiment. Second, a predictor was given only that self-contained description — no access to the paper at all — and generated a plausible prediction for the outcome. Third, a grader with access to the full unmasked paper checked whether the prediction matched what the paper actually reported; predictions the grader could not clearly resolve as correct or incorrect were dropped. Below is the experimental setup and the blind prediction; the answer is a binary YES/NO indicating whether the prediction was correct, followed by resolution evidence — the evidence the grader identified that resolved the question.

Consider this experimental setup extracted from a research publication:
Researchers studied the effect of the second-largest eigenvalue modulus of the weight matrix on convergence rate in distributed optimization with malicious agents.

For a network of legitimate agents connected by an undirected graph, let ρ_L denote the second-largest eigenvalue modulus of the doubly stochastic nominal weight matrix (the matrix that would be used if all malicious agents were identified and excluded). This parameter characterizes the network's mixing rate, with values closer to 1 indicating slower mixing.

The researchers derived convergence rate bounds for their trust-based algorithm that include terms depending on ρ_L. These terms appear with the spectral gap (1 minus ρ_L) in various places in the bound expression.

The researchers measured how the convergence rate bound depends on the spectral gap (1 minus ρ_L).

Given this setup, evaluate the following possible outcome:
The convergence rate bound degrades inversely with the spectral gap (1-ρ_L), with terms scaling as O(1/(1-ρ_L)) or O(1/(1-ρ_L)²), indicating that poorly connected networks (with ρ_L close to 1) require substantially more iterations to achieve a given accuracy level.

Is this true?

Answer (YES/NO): YES